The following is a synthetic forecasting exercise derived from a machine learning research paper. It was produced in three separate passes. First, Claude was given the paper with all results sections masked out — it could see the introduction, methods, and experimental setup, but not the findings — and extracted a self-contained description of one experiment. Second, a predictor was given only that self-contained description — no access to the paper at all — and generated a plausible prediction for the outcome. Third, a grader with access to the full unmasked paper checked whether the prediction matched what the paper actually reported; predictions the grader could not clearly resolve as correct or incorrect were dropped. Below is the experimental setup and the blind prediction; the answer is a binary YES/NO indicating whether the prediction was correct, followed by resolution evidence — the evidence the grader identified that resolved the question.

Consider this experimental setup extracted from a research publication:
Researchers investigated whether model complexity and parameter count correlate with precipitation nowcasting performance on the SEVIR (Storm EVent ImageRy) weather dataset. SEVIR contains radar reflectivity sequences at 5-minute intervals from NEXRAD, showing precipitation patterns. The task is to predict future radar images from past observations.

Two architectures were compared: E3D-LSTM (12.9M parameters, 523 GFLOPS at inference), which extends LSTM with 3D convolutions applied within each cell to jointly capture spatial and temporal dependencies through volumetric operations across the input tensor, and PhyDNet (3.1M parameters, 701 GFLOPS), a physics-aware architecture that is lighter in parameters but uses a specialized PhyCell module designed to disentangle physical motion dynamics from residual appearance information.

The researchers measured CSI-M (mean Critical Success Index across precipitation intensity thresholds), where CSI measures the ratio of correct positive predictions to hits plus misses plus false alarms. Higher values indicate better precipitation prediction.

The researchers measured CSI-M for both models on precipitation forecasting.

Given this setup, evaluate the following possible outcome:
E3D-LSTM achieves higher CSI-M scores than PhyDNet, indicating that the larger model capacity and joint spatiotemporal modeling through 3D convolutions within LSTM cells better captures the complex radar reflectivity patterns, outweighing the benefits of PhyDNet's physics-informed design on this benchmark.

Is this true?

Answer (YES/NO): YES